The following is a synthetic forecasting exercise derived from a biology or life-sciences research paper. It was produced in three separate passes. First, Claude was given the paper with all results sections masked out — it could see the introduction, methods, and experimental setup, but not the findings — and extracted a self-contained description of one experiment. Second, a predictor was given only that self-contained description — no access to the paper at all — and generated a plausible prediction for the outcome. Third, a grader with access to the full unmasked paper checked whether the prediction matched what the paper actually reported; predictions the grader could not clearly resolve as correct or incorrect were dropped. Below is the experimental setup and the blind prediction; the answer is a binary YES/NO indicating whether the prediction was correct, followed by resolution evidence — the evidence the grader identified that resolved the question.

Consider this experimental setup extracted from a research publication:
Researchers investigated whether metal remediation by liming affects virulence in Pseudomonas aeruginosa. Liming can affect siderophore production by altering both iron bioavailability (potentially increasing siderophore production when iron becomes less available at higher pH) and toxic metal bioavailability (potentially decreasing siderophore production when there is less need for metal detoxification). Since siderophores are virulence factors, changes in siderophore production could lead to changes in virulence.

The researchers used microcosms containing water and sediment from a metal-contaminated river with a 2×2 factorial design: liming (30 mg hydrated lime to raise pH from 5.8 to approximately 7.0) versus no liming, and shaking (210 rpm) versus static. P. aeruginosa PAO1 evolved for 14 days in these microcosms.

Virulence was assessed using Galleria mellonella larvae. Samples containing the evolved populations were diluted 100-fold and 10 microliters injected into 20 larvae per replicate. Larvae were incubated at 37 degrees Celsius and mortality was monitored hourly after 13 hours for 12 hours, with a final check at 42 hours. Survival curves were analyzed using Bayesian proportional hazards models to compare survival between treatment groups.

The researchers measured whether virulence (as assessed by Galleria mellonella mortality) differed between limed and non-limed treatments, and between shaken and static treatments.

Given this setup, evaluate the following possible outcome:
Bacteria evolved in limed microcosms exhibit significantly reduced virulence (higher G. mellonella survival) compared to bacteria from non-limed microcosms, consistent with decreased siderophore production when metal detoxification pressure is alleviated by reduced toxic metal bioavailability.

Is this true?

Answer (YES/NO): NO